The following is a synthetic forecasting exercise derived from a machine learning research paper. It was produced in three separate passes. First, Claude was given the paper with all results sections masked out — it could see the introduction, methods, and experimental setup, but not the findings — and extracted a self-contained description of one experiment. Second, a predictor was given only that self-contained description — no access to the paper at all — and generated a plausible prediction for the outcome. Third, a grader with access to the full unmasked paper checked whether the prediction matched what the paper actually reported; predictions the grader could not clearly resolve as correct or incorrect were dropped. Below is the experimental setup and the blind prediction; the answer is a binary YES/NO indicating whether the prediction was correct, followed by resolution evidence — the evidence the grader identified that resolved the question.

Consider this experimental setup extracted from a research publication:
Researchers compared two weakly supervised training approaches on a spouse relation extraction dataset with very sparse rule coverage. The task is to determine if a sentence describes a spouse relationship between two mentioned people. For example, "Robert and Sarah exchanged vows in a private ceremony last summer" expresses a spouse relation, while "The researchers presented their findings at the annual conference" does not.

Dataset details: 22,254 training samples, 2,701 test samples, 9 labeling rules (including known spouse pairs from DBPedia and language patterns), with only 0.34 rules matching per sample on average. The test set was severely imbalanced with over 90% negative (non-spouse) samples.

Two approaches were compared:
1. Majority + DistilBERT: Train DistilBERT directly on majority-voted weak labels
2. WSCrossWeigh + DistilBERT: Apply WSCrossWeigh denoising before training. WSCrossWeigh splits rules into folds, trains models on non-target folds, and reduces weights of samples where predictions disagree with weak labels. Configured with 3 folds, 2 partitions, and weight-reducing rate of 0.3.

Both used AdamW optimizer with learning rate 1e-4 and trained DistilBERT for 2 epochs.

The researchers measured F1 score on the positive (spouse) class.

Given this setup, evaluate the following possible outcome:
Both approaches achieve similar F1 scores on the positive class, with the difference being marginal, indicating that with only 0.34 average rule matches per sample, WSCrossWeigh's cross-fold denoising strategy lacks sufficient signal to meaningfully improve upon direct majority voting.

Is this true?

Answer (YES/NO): YES